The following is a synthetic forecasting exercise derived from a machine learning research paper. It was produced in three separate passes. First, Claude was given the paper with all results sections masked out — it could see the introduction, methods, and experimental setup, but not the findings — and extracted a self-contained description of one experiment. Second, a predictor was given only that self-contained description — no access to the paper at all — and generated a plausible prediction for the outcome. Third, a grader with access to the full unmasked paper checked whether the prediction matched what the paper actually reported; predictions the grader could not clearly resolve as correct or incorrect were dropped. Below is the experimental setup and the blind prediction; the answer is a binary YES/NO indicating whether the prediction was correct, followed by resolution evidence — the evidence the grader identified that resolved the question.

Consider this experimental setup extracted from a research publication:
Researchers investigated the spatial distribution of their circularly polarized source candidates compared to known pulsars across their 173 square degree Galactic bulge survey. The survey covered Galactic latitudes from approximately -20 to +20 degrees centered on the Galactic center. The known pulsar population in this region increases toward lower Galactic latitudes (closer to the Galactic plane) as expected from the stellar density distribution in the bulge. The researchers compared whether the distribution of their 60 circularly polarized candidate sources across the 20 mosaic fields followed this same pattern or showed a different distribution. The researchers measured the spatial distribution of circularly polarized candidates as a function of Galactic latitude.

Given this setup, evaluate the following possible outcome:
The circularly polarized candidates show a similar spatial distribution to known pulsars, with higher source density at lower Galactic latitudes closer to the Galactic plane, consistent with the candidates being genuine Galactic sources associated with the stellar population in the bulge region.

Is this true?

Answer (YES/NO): NO